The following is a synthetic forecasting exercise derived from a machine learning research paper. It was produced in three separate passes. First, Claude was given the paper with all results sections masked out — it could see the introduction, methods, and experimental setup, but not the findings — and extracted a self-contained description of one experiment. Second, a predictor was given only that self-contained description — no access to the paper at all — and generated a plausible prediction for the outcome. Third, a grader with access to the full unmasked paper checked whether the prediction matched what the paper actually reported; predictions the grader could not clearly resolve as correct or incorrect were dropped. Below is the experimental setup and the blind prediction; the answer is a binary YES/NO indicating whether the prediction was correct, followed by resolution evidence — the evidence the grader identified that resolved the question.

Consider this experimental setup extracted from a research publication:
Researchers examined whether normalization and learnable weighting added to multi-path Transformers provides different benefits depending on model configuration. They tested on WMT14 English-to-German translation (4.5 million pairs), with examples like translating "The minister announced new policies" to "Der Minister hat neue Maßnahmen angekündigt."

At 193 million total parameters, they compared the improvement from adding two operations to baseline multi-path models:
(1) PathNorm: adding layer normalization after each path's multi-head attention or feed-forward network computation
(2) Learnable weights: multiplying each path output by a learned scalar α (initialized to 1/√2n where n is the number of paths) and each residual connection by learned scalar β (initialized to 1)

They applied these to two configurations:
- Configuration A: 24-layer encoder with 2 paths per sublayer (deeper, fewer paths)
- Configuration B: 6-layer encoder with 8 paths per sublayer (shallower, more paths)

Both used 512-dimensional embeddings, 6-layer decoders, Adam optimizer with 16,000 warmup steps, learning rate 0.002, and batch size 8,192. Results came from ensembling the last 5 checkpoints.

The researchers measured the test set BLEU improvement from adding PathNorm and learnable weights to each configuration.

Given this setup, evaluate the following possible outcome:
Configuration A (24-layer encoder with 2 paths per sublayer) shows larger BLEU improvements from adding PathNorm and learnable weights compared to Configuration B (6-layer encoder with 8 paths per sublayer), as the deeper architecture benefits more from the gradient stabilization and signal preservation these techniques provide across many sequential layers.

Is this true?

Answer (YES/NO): NO